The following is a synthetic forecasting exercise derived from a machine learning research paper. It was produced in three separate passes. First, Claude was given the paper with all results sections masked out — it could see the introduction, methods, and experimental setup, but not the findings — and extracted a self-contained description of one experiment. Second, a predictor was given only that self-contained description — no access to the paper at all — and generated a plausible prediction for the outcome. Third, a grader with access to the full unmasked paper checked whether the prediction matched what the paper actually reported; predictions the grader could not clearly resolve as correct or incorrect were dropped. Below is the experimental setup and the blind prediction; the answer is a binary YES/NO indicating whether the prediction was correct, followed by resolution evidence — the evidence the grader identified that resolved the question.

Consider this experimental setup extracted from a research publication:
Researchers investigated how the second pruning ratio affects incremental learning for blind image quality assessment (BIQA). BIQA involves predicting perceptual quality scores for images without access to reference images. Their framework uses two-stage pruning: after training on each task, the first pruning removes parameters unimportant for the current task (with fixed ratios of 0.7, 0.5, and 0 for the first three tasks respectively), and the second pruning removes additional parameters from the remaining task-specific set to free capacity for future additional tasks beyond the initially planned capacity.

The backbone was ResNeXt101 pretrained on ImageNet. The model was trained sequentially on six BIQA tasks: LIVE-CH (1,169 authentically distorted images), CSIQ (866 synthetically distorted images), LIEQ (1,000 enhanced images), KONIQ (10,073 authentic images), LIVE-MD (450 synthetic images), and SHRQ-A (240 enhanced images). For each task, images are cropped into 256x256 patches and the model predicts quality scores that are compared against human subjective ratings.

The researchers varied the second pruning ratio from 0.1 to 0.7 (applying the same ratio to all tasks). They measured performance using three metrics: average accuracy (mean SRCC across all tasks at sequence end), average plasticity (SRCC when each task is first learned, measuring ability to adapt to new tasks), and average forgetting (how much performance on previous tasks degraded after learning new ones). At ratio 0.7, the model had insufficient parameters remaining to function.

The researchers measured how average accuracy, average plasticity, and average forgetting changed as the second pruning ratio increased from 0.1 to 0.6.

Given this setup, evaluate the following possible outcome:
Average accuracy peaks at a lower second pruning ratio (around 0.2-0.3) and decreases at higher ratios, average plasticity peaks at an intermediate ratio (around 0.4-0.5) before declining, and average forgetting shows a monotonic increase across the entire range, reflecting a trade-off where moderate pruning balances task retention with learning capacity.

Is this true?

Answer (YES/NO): NO